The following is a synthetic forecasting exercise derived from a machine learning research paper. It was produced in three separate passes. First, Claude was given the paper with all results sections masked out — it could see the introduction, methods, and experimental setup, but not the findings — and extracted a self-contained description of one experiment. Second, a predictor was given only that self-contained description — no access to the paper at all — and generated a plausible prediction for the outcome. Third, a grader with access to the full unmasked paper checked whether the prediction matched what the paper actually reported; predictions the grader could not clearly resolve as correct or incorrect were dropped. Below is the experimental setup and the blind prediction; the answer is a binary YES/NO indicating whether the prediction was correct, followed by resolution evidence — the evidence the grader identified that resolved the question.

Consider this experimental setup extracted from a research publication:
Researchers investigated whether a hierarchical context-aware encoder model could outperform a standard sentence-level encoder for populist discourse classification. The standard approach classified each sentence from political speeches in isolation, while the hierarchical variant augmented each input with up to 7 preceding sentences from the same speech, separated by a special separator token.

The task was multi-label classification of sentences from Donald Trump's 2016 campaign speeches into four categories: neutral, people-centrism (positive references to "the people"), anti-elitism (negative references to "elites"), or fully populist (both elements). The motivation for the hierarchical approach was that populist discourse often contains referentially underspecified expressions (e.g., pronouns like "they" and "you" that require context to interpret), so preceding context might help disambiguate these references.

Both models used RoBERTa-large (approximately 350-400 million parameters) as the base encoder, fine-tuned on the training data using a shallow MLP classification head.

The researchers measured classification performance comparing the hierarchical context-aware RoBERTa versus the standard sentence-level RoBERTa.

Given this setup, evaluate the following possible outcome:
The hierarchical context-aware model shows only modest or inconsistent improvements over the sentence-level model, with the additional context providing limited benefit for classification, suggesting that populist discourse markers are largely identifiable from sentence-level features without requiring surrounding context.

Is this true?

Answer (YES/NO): NO